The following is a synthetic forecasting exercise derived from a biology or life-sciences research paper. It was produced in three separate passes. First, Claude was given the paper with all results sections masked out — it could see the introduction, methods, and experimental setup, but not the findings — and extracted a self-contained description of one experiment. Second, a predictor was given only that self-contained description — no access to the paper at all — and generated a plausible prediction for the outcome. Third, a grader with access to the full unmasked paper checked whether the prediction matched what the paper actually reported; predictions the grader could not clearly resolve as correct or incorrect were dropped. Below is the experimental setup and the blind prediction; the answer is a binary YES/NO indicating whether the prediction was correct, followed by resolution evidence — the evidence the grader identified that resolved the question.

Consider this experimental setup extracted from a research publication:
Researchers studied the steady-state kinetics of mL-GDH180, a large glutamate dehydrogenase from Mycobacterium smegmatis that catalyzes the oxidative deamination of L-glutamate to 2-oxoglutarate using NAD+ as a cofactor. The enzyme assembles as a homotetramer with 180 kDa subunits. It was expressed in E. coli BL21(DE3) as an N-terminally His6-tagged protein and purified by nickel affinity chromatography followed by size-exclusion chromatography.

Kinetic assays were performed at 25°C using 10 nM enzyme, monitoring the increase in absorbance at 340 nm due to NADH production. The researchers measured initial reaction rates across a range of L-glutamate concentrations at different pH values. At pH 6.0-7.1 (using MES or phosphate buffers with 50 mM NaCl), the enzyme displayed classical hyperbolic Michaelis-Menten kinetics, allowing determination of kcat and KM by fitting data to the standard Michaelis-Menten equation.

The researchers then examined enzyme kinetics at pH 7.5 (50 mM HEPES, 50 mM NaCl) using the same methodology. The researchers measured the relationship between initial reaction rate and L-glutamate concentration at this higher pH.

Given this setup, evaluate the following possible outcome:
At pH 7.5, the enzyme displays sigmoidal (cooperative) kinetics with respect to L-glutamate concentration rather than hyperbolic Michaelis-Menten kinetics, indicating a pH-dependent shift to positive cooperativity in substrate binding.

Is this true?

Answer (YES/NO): YES